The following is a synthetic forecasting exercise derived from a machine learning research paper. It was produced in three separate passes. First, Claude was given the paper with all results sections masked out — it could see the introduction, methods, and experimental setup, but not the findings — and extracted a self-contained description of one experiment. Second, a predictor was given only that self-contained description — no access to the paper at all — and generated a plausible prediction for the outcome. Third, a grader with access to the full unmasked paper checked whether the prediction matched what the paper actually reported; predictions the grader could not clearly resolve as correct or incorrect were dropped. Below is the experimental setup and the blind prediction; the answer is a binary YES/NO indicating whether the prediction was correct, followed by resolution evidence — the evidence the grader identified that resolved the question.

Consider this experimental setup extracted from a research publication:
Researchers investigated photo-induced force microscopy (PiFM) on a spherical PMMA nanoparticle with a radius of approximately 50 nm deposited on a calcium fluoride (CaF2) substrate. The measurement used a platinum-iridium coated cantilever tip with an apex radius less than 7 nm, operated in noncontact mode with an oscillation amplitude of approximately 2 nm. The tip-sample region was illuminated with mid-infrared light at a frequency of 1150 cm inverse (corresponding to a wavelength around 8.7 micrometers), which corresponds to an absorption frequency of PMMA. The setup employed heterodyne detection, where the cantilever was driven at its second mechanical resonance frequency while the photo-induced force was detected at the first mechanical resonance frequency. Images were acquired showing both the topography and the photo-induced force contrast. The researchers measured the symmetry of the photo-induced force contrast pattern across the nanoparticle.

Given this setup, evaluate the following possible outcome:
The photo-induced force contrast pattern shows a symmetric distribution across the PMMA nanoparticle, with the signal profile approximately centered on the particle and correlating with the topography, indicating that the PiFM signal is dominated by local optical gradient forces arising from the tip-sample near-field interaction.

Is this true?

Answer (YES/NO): NO